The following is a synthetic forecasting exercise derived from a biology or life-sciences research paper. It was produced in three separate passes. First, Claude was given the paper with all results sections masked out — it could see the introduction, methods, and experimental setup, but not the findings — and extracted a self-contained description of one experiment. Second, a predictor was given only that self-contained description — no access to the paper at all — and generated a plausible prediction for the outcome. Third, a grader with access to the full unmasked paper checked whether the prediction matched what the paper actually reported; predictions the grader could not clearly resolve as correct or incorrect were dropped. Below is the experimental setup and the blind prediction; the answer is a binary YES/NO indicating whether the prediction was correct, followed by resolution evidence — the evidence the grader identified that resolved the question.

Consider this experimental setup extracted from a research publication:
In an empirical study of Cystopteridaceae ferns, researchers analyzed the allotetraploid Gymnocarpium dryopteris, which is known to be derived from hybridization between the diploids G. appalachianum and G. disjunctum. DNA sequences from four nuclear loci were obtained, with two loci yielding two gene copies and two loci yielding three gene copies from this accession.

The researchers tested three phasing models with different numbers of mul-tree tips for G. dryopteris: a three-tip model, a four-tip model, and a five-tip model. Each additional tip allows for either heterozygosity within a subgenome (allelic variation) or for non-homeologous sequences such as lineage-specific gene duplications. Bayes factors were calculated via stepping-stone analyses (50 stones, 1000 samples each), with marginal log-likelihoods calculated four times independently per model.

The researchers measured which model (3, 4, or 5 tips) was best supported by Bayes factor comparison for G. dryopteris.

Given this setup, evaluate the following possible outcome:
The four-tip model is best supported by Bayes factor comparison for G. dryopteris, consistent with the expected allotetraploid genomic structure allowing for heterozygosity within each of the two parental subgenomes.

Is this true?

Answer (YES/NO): NO